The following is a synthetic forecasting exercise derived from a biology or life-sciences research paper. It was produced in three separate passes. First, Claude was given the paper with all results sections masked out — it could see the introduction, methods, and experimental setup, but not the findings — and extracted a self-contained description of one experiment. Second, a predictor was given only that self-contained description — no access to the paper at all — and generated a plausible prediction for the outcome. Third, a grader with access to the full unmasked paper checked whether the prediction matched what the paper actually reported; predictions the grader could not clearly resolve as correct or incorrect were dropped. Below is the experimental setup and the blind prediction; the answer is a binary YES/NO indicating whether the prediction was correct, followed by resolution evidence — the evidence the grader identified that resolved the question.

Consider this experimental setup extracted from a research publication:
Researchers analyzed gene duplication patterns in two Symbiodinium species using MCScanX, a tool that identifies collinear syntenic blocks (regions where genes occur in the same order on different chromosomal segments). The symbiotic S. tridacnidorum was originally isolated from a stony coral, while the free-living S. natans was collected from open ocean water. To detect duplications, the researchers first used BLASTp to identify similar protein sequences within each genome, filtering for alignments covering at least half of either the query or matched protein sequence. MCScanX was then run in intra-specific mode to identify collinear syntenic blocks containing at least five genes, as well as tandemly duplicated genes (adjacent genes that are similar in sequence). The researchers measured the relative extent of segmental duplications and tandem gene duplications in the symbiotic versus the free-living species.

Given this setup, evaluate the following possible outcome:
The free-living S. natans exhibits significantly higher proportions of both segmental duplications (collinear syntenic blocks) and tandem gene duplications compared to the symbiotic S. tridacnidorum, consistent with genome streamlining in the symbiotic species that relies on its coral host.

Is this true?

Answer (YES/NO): NO